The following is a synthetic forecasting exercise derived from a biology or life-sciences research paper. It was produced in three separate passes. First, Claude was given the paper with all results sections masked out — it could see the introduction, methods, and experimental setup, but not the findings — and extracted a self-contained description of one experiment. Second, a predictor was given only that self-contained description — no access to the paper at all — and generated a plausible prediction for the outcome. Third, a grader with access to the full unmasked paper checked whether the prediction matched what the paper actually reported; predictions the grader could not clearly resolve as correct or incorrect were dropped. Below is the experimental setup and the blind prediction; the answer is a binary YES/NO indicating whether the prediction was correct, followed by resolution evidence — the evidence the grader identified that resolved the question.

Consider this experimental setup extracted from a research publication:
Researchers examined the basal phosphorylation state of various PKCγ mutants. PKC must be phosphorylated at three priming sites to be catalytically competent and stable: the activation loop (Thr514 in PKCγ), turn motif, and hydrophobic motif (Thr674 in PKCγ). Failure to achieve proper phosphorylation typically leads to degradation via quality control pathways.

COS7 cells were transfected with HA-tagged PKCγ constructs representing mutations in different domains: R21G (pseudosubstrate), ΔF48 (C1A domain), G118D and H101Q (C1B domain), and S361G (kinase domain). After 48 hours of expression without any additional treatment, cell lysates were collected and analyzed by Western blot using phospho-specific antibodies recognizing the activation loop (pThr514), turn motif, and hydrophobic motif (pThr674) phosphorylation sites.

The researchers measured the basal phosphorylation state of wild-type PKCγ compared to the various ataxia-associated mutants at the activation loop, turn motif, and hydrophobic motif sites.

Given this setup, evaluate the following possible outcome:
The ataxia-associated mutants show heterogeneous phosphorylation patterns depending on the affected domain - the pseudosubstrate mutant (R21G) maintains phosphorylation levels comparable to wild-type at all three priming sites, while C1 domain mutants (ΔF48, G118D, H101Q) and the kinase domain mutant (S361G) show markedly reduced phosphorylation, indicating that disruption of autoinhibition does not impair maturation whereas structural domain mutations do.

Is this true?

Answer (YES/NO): NO